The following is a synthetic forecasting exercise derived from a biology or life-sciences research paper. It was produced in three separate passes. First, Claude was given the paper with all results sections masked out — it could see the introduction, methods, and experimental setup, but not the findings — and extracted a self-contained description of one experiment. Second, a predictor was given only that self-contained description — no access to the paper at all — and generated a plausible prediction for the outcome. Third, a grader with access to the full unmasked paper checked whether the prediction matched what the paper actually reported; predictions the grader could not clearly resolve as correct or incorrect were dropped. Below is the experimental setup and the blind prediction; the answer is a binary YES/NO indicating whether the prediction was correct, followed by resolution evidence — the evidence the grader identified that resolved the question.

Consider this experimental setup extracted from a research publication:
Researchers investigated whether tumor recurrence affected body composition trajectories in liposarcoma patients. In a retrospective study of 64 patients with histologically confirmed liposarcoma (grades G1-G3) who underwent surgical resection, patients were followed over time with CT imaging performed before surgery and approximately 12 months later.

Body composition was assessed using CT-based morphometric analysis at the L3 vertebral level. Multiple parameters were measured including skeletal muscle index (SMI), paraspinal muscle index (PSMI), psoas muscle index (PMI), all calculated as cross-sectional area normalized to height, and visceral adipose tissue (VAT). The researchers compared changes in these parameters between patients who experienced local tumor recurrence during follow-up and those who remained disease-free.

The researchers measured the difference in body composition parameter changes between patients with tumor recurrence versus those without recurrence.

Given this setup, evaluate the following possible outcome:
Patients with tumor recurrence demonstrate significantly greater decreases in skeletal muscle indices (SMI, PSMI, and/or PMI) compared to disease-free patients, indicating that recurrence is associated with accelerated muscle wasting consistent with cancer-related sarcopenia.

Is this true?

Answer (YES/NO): YES